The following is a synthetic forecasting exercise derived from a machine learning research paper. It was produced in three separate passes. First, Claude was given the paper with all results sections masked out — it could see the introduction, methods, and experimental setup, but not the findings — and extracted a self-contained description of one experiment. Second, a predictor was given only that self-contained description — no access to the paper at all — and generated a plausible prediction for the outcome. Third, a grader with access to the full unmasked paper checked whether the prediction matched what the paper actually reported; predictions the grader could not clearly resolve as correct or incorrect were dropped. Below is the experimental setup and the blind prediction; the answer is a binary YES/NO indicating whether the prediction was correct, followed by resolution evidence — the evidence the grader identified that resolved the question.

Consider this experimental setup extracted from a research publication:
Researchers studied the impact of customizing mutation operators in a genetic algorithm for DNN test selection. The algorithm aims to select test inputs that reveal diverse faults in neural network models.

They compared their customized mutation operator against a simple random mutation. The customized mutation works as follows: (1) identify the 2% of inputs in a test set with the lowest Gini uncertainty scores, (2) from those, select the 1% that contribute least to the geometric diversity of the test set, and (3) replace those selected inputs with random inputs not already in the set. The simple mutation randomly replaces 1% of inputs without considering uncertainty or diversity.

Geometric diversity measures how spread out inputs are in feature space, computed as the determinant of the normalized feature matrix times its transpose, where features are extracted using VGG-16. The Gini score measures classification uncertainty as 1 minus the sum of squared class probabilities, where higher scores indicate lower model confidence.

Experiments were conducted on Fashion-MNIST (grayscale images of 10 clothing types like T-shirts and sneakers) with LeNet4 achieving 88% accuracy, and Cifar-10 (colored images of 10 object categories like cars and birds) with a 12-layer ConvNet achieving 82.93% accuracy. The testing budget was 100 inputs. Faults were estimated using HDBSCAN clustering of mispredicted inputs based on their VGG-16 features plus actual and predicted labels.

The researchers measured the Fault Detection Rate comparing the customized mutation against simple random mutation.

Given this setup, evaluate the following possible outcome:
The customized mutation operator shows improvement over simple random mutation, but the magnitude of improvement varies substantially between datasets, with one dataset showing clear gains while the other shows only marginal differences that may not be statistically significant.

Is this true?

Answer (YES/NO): NO